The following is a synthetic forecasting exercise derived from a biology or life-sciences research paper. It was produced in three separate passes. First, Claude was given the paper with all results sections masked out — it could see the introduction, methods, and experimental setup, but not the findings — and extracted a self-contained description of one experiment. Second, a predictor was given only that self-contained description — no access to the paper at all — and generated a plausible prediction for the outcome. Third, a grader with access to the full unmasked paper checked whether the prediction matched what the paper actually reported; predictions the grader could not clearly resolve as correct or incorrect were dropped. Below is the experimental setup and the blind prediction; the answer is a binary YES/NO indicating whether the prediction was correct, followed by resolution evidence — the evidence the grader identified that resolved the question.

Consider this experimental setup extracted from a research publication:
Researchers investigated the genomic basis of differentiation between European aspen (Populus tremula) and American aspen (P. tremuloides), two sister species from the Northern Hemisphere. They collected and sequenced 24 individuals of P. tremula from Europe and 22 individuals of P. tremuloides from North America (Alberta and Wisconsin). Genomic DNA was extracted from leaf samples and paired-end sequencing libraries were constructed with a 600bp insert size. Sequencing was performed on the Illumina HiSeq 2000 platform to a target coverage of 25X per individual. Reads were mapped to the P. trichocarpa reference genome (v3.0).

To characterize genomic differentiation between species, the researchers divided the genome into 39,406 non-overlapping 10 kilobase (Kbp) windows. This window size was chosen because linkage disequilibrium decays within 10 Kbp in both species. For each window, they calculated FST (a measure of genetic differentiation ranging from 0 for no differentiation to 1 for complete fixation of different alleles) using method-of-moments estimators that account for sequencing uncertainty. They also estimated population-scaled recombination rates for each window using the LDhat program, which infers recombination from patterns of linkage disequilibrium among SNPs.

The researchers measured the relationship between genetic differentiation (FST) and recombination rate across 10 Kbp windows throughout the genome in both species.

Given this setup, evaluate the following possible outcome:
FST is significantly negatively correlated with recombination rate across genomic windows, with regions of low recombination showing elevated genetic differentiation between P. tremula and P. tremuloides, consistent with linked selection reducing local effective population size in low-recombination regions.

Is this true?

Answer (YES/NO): YES